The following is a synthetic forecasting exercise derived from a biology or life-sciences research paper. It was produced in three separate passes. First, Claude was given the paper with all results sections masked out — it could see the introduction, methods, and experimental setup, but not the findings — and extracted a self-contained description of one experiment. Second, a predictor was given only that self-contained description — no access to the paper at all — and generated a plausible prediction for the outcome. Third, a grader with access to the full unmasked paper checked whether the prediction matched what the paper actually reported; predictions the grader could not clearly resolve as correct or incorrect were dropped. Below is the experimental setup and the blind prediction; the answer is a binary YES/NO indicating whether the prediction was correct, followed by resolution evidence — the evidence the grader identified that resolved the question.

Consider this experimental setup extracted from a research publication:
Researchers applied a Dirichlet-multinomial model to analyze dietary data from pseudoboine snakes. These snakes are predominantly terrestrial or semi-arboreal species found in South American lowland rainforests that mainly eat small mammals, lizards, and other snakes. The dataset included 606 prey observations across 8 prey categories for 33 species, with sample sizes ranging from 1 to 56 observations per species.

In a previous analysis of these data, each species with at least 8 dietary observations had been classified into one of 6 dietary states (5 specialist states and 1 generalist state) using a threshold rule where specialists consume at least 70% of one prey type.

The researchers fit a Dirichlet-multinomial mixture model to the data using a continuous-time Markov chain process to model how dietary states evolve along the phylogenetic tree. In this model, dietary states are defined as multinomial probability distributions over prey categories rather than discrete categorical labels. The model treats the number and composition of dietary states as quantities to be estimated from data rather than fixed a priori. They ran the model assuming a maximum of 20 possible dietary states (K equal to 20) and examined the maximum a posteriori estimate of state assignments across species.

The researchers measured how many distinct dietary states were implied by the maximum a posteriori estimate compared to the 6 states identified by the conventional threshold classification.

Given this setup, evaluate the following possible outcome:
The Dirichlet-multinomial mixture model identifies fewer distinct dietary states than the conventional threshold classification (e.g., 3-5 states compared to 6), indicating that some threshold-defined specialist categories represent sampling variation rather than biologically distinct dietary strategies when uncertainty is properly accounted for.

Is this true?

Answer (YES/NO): NO